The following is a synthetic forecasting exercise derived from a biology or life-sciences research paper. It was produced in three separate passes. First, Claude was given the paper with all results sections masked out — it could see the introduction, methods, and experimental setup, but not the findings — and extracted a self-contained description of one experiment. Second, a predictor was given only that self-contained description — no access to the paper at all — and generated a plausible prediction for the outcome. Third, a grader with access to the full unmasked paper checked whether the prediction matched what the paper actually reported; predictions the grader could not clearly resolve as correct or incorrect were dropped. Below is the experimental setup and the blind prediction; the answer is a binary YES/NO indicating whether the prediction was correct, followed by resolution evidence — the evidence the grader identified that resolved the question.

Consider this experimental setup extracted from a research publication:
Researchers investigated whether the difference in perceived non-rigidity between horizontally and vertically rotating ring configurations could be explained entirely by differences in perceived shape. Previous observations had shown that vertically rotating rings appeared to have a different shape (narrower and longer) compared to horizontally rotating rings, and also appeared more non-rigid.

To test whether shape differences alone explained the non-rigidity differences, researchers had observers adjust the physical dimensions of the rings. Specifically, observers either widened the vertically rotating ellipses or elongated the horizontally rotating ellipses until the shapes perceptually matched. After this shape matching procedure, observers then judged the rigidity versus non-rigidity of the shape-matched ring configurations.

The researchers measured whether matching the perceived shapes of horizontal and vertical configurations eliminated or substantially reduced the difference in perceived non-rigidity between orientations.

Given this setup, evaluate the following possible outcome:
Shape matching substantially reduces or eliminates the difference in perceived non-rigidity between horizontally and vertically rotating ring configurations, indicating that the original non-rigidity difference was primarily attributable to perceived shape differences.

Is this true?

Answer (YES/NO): NO